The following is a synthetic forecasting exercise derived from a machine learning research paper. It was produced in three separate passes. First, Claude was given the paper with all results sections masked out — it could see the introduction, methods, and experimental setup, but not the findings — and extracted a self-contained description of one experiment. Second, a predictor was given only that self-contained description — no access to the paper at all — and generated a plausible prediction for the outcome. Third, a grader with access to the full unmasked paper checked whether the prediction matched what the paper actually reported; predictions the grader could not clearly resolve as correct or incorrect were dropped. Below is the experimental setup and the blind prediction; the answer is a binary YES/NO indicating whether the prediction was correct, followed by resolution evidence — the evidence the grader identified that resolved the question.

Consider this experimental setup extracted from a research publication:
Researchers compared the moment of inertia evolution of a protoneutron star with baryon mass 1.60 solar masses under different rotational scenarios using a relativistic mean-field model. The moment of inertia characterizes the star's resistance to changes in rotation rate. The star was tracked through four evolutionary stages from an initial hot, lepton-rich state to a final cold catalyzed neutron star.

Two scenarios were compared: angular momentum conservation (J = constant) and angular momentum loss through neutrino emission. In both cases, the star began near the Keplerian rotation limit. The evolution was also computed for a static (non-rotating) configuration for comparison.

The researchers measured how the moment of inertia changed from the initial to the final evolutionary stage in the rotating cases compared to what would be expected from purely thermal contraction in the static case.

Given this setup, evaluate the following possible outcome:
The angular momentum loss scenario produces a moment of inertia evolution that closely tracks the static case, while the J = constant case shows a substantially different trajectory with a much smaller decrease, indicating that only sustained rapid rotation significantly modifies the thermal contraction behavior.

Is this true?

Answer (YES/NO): NO